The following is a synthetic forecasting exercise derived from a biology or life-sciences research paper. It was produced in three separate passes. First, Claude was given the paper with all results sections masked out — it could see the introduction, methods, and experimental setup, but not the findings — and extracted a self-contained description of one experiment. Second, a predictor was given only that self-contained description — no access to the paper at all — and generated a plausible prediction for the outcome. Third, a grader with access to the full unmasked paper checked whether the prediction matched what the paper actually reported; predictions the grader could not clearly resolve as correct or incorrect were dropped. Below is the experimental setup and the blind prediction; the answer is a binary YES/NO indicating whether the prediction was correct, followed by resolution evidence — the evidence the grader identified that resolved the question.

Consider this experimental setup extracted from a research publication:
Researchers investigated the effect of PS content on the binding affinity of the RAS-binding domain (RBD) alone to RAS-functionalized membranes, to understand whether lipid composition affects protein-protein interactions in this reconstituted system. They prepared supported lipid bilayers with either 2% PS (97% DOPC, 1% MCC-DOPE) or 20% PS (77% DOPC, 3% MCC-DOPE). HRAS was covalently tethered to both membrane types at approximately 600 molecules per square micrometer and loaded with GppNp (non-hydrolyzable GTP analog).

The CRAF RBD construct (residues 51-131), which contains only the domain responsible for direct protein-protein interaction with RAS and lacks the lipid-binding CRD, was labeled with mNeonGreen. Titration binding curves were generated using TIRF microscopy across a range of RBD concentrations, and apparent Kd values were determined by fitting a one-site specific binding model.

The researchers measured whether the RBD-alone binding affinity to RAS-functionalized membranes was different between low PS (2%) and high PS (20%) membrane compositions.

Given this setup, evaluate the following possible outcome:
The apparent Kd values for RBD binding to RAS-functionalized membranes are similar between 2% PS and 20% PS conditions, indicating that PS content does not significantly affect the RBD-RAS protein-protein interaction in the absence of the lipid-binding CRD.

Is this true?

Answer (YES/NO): YES